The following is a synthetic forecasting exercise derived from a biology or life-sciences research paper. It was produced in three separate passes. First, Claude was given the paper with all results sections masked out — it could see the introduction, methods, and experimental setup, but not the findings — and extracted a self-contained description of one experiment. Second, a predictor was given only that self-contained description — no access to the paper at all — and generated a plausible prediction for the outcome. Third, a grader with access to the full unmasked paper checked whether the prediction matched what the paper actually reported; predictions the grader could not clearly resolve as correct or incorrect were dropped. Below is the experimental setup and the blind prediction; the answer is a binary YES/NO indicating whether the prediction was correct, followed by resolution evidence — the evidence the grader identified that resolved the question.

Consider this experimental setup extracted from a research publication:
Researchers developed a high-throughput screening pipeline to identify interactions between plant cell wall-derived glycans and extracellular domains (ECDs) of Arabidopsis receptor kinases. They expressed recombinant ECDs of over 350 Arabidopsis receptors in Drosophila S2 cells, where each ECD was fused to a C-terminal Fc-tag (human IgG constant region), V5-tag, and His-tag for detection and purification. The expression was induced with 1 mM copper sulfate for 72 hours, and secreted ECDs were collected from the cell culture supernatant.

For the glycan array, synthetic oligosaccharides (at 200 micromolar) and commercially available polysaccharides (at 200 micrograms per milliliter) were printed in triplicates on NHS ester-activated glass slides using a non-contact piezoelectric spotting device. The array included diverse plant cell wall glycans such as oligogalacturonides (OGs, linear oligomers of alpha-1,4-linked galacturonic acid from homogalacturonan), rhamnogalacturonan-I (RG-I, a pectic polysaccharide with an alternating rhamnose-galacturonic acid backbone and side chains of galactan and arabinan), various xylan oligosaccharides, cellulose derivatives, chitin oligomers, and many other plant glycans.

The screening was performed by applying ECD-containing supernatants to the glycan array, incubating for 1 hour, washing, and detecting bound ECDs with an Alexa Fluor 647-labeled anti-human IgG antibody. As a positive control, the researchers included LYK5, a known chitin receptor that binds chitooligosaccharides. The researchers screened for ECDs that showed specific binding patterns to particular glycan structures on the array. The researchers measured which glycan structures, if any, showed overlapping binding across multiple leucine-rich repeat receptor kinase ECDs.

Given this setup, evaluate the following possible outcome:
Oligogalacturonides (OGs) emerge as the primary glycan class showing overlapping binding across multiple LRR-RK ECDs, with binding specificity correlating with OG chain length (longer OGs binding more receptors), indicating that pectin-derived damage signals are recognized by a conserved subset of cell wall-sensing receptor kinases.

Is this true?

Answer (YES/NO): NO